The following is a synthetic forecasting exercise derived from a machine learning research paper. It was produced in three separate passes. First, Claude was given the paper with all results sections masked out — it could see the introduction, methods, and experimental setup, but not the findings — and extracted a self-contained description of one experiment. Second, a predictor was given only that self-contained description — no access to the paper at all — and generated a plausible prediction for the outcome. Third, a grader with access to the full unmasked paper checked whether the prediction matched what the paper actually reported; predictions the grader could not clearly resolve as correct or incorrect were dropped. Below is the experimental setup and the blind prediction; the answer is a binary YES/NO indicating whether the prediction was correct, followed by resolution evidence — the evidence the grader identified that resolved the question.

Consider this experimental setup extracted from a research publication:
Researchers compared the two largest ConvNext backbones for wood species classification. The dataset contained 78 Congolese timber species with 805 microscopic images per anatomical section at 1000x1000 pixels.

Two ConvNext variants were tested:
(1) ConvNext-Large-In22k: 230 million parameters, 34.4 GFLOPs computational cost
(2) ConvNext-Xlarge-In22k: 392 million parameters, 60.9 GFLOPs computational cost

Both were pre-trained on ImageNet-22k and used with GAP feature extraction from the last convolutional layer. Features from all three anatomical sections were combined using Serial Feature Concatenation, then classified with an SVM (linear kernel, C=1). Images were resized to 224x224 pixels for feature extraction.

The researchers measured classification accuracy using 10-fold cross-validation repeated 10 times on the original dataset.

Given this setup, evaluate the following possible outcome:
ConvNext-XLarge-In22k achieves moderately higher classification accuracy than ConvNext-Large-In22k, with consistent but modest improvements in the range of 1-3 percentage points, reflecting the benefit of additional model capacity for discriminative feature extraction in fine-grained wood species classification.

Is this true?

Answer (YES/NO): NO